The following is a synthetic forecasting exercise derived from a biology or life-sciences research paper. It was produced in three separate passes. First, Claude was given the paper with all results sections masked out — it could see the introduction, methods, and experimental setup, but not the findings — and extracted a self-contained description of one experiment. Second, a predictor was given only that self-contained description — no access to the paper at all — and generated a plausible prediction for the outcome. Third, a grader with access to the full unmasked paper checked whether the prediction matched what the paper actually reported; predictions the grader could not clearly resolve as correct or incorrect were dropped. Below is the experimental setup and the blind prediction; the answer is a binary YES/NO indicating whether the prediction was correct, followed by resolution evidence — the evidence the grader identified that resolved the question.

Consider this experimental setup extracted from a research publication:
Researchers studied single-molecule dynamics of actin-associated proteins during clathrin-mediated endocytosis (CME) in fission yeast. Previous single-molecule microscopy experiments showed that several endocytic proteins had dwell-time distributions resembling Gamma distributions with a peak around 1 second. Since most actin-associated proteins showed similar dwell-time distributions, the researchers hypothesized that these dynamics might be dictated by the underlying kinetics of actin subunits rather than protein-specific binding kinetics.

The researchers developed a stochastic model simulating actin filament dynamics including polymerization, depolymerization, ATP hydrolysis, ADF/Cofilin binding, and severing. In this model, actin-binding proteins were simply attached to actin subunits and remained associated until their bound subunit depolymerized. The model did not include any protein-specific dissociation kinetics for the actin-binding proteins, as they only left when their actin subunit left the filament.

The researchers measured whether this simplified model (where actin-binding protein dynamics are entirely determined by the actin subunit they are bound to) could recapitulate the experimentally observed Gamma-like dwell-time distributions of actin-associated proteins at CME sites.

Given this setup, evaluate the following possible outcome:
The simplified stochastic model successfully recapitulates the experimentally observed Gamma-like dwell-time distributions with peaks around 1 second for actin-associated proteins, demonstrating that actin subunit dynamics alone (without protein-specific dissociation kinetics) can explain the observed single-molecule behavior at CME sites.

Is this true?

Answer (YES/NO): YES